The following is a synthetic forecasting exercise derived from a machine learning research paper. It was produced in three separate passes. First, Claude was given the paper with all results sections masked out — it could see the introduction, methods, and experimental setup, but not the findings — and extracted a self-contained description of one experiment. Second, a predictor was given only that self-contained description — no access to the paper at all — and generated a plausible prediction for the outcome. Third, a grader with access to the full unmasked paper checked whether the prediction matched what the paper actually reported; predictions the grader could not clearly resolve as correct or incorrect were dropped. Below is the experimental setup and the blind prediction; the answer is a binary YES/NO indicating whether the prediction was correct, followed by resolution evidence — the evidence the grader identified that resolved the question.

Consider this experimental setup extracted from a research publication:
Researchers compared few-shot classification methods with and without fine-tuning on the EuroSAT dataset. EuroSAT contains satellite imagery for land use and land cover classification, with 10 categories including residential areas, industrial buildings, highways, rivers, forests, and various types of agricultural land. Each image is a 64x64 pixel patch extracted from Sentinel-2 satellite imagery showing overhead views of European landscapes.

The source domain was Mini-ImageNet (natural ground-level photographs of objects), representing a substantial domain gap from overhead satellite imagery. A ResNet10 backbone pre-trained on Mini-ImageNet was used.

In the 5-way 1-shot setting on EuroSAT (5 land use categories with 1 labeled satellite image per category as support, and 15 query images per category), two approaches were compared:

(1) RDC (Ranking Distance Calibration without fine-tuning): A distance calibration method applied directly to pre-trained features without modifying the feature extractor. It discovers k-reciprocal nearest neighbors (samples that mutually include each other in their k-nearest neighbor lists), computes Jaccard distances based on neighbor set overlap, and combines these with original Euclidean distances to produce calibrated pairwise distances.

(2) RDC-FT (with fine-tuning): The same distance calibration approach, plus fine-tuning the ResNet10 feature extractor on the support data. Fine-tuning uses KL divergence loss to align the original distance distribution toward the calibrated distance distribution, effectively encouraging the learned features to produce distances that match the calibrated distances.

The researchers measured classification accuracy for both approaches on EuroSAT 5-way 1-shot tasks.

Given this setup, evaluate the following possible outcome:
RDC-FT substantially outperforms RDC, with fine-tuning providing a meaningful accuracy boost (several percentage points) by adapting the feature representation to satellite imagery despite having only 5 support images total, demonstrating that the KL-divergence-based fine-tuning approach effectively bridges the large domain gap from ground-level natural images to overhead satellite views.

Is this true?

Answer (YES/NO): YES